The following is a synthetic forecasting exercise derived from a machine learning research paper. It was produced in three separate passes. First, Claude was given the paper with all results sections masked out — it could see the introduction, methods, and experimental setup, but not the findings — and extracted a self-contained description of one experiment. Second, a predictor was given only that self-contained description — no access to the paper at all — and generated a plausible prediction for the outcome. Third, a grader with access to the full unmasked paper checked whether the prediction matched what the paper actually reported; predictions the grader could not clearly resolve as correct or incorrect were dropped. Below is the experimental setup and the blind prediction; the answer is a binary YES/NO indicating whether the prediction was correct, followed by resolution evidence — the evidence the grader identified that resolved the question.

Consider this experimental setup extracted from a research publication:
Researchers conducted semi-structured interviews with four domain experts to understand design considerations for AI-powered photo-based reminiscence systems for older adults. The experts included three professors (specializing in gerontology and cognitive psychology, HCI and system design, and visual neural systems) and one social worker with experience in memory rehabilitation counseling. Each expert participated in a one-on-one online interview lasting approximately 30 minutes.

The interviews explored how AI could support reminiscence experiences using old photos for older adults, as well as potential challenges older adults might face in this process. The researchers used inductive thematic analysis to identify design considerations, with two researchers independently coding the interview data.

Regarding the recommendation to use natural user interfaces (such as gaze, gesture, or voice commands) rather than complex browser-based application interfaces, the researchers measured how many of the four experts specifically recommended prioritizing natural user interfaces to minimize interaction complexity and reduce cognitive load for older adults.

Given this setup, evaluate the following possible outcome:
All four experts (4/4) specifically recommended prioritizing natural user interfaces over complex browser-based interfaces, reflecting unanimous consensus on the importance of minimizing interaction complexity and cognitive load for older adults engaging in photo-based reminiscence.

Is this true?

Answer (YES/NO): NO